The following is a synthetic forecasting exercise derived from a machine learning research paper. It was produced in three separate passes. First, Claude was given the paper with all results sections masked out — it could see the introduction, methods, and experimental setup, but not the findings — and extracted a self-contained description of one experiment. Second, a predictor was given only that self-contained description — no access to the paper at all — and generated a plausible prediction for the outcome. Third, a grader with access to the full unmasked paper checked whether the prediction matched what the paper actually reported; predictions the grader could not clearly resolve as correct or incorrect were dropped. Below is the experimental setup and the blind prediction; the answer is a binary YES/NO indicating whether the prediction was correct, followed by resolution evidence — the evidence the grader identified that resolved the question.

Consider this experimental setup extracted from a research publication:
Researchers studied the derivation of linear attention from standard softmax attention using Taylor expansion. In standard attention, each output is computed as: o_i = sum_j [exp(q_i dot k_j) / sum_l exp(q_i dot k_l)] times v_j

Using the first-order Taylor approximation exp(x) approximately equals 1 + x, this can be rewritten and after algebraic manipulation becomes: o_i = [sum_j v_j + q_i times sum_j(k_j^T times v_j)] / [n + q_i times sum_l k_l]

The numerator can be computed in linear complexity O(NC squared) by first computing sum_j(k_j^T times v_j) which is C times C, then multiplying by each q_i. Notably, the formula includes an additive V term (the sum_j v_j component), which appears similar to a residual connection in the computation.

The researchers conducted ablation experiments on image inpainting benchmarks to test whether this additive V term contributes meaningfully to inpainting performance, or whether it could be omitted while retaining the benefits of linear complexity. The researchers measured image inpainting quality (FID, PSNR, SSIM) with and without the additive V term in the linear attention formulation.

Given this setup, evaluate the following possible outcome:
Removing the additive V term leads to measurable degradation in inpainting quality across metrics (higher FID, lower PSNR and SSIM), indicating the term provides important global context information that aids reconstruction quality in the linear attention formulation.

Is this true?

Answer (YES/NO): YES